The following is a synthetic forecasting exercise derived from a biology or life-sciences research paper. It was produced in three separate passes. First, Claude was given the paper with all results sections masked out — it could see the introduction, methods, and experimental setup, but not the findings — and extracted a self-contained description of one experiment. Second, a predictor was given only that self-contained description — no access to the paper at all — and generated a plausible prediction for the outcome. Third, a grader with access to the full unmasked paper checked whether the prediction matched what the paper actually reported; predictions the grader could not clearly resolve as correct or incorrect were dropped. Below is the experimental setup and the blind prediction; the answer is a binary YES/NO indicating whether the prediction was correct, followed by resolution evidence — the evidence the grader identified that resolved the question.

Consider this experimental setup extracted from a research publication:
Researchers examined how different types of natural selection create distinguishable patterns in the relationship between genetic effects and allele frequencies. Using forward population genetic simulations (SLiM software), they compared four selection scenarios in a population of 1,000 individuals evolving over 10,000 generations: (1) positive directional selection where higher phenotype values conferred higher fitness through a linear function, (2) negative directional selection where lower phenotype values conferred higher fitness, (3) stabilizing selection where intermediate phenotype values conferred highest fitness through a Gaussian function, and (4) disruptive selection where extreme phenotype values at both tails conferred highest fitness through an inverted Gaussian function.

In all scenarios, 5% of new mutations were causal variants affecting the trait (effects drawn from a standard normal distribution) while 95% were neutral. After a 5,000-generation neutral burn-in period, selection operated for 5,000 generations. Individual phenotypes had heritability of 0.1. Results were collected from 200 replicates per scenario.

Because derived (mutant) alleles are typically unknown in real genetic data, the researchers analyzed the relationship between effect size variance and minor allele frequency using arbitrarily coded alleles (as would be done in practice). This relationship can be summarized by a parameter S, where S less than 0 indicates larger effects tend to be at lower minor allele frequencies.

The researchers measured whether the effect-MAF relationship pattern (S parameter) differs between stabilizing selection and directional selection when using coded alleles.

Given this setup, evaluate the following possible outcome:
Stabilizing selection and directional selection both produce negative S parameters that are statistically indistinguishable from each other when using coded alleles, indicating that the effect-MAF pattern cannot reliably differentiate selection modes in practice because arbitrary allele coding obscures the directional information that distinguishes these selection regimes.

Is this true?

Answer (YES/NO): NO